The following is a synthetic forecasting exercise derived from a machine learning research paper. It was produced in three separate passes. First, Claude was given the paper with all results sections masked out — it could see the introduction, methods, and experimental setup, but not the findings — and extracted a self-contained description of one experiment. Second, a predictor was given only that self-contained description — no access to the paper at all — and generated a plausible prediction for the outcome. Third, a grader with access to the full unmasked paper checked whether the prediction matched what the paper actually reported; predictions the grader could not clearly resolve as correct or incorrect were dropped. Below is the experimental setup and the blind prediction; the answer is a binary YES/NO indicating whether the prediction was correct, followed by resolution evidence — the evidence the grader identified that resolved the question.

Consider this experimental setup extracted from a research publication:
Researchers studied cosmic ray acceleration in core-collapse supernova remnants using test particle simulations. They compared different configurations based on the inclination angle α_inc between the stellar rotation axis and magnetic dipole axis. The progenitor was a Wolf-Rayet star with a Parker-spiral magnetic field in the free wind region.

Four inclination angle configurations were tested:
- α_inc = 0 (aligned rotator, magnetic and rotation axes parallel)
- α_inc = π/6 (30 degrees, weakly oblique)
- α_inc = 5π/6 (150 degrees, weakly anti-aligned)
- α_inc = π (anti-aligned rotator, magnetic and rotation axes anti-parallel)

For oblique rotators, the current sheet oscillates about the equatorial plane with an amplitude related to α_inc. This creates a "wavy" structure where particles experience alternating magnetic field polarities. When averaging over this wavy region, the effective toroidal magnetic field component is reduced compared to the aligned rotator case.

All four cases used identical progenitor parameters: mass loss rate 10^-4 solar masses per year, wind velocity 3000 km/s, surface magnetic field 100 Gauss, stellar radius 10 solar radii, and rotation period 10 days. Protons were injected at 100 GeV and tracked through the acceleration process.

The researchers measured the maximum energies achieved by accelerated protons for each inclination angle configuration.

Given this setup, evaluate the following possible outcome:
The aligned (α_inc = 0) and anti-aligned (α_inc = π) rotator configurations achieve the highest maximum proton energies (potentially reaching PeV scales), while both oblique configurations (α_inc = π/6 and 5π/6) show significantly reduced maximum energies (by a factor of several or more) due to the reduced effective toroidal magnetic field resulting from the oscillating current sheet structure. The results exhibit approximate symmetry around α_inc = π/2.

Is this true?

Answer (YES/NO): NO